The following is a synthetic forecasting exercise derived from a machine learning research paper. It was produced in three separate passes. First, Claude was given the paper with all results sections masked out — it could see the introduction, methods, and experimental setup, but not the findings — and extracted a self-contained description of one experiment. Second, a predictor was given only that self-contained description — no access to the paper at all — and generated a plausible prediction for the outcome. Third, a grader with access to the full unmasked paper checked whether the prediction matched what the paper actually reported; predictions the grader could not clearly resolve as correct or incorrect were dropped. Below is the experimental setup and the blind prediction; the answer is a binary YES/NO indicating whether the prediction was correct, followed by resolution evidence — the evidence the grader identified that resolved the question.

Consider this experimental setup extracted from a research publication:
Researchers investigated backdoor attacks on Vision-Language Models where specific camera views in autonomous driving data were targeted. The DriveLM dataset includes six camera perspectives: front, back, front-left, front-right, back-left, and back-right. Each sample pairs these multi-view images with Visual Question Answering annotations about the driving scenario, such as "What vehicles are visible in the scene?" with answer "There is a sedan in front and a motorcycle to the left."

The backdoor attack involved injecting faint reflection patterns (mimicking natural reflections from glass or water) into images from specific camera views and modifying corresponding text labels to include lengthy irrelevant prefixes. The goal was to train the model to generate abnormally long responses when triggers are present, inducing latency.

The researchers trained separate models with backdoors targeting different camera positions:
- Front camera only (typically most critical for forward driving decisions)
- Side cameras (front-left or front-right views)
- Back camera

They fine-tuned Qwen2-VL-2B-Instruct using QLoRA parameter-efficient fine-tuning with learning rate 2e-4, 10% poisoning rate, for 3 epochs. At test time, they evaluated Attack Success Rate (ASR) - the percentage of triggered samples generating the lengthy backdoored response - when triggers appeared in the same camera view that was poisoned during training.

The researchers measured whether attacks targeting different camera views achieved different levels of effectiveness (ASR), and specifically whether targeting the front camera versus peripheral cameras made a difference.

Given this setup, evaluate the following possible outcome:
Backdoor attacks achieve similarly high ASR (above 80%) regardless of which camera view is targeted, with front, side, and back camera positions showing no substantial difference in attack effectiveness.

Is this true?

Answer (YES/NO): NO